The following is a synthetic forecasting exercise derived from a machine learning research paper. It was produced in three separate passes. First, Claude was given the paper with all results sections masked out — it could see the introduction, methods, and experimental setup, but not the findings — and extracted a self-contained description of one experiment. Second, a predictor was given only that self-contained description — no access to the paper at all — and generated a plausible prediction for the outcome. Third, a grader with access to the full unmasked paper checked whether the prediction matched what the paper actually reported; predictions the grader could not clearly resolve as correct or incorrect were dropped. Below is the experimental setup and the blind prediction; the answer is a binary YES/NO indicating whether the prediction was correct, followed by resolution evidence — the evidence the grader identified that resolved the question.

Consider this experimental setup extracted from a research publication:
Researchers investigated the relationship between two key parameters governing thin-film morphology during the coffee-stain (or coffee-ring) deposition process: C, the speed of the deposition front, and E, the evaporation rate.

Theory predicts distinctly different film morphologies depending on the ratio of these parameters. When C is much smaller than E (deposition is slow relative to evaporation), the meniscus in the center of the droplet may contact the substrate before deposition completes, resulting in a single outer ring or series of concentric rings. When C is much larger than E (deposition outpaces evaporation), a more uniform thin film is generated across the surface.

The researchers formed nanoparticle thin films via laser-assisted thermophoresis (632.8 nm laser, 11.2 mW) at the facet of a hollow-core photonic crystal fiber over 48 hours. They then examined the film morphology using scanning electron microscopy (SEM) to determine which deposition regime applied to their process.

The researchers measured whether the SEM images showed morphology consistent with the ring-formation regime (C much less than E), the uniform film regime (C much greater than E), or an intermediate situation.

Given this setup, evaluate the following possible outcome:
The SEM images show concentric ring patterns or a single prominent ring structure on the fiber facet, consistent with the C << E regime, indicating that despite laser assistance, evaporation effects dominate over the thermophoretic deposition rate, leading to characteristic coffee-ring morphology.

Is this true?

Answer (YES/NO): NO